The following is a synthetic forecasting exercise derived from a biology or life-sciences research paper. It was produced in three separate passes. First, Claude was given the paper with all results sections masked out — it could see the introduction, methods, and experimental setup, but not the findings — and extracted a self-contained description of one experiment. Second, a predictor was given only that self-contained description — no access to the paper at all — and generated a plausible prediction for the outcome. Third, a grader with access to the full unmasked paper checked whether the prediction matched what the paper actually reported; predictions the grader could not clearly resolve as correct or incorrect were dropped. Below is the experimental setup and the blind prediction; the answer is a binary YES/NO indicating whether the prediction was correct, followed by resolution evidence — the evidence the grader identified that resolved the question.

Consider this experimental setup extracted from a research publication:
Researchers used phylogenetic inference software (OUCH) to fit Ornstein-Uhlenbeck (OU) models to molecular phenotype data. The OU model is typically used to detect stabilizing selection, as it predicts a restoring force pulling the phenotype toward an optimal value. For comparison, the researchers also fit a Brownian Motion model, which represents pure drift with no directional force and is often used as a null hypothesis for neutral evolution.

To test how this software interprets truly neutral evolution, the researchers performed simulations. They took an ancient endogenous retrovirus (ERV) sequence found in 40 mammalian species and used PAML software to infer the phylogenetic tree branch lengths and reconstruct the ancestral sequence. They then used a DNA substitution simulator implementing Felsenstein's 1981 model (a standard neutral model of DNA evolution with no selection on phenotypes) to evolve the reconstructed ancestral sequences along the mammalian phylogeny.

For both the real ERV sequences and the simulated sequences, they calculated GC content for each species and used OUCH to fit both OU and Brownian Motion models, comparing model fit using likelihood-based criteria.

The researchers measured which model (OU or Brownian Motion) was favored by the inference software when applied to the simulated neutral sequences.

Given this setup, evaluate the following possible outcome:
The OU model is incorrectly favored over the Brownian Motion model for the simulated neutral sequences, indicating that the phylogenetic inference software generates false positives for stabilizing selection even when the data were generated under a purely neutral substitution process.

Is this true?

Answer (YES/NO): YES